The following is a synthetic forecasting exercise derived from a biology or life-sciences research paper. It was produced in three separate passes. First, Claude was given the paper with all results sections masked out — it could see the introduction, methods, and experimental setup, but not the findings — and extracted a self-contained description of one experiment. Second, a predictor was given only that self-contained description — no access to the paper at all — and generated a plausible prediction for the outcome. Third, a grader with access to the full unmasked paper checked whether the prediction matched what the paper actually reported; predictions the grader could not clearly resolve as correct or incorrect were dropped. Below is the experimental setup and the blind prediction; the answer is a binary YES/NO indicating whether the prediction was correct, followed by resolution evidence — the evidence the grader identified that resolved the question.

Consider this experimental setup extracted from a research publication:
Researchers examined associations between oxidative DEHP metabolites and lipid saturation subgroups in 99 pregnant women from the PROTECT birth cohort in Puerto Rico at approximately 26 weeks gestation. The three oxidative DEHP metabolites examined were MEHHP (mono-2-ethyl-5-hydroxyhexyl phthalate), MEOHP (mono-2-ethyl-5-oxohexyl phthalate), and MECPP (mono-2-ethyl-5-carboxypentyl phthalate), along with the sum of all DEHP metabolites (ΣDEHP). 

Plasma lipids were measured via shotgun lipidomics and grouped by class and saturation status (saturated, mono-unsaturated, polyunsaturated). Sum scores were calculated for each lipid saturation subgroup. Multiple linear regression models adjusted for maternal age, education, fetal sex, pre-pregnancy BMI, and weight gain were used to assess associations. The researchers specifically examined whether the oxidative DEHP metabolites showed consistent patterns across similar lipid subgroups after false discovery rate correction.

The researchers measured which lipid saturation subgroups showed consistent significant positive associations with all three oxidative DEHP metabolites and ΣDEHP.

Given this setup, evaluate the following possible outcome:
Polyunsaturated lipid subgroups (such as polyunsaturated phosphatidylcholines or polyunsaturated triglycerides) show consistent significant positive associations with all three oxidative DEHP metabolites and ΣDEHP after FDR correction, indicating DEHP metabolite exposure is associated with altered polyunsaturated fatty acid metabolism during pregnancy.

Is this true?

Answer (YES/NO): NO